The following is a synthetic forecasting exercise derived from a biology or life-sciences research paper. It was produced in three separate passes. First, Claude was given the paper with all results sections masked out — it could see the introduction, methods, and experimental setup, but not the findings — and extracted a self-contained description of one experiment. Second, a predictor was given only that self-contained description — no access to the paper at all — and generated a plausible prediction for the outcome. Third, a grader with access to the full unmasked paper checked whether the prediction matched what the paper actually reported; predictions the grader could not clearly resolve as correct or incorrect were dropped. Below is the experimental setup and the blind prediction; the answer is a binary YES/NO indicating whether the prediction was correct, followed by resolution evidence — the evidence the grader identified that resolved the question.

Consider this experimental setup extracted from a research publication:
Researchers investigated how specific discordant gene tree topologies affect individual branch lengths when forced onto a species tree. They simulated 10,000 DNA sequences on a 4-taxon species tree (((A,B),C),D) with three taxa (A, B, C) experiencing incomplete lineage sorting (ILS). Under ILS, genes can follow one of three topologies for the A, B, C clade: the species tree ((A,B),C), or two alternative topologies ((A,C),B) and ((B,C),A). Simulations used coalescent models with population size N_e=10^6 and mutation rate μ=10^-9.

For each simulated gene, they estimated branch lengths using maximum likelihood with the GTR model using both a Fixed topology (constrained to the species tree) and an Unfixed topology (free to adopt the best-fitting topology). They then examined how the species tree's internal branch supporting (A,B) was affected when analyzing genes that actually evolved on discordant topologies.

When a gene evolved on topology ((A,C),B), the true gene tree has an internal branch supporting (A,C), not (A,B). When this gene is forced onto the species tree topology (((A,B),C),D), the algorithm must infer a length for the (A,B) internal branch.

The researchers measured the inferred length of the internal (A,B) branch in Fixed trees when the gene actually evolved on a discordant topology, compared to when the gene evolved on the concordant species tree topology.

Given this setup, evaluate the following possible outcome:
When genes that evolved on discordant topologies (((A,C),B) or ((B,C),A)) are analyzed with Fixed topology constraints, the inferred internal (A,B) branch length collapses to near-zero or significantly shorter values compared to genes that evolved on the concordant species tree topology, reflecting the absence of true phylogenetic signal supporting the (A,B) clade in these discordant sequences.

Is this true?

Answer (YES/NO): NO